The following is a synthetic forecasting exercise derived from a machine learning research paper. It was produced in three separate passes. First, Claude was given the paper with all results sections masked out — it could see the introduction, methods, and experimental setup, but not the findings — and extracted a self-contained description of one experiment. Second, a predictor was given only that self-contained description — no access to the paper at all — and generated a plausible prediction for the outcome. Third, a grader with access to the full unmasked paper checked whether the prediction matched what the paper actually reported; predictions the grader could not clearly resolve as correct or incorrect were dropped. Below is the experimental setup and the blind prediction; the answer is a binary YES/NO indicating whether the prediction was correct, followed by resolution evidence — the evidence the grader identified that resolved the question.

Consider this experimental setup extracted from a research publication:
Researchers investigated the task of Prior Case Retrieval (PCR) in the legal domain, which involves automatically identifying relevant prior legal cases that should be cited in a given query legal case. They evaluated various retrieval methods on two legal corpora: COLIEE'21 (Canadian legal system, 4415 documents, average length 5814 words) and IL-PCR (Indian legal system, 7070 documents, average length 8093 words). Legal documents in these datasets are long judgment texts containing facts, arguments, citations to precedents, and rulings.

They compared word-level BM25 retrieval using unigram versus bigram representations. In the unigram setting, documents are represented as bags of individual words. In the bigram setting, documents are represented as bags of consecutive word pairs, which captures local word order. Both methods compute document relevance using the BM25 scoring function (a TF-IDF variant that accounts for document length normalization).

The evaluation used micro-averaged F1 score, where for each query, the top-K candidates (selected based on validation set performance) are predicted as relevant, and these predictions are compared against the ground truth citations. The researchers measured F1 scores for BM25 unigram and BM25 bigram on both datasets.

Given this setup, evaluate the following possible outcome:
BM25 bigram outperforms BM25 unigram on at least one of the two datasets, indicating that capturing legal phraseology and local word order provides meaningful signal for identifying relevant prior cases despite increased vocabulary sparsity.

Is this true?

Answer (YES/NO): YES